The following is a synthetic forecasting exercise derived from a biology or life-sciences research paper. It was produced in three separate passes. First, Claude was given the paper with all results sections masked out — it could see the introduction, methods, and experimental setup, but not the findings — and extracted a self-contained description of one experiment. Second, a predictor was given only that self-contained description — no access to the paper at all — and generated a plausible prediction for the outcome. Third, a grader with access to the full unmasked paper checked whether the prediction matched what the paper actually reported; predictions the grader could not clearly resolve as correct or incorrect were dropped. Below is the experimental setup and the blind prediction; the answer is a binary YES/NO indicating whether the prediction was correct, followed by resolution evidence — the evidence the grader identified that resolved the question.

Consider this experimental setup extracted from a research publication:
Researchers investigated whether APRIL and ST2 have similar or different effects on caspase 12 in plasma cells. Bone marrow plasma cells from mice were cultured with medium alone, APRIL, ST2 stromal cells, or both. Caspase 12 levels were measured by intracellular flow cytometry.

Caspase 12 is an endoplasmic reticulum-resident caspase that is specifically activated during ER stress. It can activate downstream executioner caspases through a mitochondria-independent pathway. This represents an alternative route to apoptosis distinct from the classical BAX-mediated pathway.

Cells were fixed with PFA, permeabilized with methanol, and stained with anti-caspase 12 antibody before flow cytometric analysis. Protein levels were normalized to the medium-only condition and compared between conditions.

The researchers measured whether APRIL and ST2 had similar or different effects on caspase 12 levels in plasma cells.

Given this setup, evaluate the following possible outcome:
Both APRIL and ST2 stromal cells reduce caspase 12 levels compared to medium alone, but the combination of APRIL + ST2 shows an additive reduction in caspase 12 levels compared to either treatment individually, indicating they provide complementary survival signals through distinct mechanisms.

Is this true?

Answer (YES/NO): NO